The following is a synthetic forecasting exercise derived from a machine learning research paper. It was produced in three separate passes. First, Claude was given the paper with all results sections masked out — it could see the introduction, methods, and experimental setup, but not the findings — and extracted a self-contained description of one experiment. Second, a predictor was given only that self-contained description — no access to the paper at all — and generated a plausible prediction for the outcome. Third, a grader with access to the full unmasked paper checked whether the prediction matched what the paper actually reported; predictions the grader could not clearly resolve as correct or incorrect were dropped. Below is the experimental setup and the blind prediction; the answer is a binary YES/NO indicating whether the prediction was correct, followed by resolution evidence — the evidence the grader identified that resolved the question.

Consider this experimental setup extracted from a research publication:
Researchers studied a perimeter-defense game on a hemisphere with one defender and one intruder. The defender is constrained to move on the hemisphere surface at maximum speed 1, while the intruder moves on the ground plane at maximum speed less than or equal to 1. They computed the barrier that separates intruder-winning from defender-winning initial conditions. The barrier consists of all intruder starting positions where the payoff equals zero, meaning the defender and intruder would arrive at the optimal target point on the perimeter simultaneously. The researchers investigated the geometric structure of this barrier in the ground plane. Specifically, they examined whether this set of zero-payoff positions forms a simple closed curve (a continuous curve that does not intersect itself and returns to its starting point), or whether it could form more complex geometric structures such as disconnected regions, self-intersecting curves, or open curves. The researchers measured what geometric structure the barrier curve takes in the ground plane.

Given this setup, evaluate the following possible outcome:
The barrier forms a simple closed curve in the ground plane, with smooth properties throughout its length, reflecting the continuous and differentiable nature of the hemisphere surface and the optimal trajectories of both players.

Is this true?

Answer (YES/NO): YES